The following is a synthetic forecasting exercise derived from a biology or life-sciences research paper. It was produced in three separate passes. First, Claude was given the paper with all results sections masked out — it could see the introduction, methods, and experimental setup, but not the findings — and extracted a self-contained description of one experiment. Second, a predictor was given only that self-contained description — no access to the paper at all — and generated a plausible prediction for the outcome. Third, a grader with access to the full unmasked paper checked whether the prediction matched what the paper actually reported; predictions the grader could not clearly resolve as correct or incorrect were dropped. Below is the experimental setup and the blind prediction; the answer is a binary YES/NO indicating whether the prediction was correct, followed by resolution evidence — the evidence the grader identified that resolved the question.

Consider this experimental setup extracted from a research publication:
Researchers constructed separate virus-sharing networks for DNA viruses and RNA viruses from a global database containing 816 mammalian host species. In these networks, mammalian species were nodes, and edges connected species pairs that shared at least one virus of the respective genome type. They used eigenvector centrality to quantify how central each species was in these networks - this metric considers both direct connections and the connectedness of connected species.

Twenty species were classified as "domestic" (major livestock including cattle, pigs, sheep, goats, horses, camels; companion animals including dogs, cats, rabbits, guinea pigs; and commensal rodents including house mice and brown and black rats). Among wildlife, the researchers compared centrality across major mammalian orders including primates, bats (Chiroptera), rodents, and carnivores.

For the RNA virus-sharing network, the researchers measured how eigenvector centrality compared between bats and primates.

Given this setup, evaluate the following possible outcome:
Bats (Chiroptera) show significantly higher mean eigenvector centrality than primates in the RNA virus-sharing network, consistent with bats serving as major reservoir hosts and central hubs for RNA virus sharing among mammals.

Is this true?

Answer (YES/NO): YES